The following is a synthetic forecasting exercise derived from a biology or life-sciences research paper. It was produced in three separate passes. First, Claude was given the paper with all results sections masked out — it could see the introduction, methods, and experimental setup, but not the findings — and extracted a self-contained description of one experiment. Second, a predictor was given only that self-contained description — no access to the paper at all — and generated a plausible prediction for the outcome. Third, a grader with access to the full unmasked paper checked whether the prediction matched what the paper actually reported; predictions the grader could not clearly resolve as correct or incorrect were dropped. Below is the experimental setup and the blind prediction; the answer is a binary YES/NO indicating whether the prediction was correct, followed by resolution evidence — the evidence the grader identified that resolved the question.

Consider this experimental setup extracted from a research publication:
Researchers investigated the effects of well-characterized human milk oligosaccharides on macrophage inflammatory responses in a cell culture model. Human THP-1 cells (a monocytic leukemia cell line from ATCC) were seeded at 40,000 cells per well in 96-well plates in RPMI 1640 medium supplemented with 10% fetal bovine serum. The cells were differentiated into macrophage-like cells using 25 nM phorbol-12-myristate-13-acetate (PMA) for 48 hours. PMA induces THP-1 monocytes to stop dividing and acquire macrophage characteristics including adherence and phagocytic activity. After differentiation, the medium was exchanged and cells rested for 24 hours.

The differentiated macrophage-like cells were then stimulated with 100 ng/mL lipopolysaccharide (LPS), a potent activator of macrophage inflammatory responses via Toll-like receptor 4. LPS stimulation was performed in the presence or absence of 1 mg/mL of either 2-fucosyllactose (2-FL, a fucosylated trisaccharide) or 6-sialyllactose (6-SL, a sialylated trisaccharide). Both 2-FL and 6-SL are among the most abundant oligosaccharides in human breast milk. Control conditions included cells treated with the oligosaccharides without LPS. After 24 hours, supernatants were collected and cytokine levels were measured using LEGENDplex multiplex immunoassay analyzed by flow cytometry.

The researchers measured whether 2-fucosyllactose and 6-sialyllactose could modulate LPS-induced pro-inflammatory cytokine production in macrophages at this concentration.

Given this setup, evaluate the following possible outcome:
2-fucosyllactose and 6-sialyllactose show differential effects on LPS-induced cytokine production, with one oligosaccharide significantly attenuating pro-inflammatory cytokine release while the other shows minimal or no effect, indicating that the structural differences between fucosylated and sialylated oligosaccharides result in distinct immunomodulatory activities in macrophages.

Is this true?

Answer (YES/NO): YES